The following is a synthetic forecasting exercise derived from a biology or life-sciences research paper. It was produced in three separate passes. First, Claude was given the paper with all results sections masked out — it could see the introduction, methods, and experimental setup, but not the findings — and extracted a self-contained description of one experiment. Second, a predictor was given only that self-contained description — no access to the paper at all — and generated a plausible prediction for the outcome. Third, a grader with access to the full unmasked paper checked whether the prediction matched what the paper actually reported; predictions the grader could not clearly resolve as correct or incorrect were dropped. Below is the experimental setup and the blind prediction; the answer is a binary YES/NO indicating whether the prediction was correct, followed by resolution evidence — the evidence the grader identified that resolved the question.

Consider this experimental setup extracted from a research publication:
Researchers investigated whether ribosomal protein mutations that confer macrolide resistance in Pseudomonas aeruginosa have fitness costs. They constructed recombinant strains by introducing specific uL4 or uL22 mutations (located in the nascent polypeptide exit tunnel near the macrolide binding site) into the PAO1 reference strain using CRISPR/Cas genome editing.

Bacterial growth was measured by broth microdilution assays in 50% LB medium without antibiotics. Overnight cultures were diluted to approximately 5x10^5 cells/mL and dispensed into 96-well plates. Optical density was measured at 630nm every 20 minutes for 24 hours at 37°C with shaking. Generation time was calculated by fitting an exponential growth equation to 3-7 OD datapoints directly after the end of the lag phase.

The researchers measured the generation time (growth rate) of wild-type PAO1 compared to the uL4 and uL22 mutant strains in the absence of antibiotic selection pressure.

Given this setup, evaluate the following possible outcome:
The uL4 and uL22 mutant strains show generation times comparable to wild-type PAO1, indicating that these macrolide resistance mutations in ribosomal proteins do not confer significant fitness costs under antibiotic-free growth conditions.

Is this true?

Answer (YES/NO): NO